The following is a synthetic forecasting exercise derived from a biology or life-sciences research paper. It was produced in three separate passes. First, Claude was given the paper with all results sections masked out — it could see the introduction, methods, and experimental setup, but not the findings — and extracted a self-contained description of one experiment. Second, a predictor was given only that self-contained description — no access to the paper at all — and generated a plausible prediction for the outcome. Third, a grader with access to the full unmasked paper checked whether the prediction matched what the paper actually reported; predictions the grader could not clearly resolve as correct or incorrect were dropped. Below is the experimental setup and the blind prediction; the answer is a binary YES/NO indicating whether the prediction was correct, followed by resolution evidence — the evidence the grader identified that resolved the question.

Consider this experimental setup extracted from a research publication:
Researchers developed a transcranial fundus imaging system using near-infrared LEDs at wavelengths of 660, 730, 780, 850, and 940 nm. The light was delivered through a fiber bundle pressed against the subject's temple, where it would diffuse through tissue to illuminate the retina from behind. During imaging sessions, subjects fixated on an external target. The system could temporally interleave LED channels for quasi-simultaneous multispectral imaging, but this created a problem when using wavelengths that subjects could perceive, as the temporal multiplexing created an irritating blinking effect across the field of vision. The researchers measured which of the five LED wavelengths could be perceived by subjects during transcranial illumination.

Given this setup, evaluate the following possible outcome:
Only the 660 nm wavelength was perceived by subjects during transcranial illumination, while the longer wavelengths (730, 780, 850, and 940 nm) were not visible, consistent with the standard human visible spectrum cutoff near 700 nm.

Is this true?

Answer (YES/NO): NO